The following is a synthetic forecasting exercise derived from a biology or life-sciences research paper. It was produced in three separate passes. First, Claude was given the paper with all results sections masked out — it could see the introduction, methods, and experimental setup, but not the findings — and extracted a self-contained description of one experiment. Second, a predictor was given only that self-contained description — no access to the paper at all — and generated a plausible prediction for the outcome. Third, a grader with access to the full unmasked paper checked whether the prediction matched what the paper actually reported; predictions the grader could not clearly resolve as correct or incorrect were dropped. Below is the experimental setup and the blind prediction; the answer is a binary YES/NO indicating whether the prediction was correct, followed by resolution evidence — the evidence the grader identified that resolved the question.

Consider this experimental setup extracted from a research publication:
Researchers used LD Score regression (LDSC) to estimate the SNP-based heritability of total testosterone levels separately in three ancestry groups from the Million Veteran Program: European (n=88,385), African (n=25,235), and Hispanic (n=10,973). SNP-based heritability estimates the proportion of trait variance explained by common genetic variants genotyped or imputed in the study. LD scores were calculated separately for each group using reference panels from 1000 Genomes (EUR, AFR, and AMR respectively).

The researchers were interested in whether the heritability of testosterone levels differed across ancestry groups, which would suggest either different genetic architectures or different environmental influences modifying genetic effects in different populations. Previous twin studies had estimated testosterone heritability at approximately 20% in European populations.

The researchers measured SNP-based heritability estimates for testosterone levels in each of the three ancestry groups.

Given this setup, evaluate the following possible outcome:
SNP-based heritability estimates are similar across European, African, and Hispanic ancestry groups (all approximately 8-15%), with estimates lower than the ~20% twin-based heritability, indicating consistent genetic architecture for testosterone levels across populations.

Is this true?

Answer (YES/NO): NO